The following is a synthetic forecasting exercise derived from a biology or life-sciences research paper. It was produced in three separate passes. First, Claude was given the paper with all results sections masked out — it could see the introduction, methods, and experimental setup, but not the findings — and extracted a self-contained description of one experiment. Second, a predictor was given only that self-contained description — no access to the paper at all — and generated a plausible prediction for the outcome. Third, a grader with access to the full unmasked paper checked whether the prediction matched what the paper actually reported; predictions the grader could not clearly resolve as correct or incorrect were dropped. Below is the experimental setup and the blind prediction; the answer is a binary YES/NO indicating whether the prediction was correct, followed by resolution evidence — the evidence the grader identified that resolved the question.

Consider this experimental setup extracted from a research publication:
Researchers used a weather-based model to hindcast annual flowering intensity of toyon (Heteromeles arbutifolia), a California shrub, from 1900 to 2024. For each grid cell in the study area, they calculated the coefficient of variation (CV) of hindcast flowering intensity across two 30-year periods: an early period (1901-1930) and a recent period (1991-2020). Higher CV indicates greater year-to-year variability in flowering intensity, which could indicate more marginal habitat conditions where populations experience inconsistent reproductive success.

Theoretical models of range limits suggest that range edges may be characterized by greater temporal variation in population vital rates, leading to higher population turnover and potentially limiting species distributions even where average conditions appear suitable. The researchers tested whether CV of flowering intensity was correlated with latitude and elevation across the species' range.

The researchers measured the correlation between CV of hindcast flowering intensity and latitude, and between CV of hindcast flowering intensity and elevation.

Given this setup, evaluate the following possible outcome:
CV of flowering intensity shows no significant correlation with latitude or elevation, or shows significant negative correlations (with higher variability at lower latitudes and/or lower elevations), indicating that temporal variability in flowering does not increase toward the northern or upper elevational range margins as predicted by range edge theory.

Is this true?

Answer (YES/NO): YES